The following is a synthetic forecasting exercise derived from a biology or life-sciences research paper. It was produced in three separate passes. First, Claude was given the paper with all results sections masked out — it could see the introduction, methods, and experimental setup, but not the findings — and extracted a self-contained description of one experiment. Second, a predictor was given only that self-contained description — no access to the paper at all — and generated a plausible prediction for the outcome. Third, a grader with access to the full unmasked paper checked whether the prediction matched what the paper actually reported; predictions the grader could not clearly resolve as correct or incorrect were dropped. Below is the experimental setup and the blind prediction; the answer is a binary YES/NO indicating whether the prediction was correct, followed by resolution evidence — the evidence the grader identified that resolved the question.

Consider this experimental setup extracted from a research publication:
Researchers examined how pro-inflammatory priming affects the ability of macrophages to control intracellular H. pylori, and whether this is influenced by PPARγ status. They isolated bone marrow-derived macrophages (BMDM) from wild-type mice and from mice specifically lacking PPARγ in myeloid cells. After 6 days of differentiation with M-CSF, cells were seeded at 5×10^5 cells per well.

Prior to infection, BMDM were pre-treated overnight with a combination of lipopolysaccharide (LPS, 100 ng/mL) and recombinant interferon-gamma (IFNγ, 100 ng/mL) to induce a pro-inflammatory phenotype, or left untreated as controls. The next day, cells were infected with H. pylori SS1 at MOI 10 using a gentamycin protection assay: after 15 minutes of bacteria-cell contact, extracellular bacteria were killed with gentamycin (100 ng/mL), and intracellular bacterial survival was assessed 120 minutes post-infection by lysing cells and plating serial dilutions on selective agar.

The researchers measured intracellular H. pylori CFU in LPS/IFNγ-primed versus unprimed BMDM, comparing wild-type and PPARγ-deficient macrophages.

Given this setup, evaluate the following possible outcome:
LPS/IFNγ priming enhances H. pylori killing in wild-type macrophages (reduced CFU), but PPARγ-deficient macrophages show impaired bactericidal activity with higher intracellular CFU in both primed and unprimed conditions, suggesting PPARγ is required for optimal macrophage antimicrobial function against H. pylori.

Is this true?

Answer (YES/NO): NO